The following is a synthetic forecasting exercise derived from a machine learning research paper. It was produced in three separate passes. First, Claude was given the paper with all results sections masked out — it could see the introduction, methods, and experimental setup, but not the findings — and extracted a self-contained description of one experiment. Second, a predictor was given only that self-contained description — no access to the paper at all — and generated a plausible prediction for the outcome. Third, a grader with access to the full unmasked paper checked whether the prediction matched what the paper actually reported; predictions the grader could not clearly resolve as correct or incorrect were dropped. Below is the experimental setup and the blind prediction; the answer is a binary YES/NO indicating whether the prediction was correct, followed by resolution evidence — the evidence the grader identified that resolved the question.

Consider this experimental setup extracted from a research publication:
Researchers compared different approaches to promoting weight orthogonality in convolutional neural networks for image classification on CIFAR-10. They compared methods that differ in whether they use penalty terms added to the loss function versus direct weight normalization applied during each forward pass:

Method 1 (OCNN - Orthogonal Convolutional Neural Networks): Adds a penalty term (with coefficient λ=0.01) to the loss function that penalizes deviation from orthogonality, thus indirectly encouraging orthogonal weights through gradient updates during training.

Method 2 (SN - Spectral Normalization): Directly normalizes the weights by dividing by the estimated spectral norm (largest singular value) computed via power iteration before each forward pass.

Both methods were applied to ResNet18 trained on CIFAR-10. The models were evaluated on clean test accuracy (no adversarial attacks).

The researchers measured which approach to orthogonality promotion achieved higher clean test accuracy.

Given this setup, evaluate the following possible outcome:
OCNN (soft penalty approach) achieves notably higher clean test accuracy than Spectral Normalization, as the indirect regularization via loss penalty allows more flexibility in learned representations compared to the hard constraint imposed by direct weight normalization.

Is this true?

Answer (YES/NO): NO